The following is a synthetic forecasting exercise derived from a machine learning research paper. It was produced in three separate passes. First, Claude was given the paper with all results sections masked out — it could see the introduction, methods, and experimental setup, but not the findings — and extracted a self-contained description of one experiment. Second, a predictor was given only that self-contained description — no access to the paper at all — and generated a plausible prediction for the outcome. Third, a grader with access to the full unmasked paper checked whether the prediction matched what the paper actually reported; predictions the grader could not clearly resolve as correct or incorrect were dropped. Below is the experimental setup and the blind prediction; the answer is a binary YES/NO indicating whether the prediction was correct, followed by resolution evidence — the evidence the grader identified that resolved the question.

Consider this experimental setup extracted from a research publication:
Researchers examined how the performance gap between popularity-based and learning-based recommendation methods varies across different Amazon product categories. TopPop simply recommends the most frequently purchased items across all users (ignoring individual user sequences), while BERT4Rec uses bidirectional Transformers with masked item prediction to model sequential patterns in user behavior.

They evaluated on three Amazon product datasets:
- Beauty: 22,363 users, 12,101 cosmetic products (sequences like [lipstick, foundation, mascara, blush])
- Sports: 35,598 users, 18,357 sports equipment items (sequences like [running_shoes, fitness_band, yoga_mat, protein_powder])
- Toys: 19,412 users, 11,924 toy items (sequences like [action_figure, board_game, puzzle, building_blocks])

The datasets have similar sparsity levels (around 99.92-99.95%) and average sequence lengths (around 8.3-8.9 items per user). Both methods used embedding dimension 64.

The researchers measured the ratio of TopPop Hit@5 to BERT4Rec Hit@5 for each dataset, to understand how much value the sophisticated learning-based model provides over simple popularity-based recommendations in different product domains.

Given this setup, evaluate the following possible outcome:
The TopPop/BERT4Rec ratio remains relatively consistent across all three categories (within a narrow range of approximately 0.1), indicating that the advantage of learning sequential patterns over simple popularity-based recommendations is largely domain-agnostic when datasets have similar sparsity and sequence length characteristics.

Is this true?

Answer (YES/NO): NO